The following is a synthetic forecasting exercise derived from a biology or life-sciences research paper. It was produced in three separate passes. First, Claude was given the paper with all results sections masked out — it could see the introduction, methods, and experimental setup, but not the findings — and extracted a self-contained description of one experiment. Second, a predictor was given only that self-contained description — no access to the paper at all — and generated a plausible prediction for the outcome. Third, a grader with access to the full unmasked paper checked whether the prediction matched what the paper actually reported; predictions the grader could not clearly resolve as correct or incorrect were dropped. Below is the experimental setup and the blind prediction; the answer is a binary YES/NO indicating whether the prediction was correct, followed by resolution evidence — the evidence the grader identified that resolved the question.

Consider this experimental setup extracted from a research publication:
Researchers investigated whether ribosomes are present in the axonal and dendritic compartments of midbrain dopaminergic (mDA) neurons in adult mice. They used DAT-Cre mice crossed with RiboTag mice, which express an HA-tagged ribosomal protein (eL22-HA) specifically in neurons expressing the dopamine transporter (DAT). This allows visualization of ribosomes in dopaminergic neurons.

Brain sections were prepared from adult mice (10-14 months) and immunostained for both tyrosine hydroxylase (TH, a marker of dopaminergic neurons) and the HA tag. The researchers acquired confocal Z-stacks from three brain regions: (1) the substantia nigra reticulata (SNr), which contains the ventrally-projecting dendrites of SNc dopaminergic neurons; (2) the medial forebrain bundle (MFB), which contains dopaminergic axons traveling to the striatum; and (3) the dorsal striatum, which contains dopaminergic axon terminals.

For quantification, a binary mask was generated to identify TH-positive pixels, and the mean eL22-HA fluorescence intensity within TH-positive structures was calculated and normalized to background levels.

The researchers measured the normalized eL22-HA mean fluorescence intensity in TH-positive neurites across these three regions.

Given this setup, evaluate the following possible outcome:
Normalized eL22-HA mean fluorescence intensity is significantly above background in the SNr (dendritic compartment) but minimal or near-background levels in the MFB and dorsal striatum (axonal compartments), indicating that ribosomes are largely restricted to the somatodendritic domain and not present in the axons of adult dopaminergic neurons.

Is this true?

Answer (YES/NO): YES